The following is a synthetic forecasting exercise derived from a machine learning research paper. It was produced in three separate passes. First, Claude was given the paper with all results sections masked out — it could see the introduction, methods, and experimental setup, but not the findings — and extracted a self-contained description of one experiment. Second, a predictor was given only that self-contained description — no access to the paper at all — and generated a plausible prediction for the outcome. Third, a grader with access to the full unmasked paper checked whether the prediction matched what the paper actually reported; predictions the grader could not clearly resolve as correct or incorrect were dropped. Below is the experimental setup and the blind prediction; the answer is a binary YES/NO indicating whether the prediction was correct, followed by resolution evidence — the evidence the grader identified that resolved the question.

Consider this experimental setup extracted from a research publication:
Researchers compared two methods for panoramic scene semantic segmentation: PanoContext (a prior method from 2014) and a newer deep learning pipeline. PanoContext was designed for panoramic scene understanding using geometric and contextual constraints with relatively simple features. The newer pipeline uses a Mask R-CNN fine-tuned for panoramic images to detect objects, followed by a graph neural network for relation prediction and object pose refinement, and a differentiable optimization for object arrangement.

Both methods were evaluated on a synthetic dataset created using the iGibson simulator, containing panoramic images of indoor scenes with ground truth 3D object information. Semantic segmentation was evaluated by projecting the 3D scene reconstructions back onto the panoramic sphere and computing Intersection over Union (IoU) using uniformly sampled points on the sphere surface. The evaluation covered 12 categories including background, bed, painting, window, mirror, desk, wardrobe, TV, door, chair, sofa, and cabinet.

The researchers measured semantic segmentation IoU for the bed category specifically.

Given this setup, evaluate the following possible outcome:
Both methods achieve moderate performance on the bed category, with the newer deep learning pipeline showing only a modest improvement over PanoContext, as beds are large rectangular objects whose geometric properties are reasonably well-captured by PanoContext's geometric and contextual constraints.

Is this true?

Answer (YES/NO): NO